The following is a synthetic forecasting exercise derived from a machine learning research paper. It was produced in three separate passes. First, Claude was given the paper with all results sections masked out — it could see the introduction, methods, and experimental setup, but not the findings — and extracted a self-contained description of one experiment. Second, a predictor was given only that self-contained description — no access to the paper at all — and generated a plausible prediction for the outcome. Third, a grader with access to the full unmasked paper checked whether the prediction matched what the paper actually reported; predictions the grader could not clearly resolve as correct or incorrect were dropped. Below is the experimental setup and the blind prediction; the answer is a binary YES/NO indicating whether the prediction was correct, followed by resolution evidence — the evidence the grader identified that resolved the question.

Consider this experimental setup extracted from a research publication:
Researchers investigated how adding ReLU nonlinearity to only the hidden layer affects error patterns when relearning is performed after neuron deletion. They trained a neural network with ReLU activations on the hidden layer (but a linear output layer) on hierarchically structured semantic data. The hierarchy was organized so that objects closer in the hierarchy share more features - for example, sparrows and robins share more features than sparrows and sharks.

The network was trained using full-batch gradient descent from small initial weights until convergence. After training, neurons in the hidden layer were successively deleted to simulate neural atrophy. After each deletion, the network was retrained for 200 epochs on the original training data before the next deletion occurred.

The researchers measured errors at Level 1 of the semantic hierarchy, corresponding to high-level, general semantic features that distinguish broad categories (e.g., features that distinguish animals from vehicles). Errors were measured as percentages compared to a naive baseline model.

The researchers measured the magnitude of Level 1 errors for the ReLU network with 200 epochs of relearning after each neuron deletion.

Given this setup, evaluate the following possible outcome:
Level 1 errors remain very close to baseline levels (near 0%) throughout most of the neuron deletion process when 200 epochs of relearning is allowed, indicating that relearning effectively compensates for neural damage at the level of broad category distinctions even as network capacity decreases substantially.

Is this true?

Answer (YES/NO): YES